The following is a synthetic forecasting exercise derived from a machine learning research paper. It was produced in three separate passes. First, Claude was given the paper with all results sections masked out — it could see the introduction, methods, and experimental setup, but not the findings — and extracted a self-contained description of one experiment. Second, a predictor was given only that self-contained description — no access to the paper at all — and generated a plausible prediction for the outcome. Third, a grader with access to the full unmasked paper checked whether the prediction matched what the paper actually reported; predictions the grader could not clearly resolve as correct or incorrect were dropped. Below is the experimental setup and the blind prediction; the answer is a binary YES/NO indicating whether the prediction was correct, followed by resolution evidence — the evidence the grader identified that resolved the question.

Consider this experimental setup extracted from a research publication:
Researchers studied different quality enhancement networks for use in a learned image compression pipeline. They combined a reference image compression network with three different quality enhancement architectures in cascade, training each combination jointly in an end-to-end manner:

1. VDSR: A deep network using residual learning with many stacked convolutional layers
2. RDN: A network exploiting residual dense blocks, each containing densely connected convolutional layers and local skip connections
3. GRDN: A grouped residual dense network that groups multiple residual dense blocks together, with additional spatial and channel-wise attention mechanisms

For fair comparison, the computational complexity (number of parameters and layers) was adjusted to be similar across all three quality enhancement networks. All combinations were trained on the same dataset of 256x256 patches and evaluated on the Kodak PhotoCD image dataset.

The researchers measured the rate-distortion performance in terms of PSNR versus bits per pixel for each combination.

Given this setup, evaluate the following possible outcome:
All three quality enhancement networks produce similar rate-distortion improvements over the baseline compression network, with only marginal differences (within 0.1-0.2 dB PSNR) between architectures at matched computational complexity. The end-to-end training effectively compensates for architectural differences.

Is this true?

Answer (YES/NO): NO